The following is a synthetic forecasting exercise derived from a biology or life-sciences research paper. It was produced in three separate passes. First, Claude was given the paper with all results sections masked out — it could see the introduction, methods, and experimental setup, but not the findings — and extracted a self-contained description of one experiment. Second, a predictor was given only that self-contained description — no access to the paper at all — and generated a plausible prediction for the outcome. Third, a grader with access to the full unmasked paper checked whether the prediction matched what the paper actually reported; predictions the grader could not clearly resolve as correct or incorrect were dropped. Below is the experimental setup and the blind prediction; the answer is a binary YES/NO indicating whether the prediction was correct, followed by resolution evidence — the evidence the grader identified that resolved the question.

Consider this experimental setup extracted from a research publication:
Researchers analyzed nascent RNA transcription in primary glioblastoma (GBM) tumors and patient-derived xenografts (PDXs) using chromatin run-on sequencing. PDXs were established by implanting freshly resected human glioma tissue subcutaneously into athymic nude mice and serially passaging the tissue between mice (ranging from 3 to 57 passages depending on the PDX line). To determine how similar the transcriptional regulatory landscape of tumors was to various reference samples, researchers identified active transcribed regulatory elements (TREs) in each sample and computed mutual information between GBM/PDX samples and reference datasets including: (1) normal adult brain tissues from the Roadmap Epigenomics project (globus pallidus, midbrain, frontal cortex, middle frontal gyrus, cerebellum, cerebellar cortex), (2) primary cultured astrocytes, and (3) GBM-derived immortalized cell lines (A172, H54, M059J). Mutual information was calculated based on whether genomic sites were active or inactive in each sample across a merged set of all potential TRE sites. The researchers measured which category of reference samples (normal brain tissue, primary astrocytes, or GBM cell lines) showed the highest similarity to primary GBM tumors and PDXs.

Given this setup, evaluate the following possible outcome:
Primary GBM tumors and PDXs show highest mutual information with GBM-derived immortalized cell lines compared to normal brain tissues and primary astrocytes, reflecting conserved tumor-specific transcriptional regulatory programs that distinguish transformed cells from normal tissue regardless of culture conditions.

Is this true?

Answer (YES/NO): NO